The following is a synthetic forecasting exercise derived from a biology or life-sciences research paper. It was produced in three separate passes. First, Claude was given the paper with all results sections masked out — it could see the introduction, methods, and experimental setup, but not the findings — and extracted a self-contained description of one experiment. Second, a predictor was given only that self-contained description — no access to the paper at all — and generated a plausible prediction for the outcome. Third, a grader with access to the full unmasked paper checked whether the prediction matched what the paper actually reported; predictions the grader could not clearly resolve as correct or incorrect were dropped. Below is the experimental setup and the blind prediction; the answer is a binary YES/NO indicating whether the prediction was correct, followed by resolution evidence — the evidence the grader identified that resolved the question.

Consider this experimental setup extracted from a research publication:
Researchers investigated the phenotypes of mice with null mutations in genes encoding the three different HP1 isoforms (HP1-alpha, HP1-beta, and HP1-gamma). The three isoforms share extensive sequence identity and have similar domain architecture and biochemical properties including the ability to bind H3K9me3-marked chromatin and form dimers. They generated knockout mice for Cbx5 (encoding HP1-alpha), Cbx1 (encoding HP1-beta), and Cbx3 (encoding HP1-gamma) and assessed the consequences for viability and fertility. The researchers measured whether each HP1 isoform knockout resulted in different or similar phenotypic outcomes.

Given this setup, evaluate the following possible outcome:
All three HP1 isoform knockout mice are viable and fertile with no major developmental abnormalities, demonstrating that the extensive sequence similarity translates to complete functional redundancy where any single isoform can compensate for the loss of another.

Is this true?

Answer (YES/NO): NO